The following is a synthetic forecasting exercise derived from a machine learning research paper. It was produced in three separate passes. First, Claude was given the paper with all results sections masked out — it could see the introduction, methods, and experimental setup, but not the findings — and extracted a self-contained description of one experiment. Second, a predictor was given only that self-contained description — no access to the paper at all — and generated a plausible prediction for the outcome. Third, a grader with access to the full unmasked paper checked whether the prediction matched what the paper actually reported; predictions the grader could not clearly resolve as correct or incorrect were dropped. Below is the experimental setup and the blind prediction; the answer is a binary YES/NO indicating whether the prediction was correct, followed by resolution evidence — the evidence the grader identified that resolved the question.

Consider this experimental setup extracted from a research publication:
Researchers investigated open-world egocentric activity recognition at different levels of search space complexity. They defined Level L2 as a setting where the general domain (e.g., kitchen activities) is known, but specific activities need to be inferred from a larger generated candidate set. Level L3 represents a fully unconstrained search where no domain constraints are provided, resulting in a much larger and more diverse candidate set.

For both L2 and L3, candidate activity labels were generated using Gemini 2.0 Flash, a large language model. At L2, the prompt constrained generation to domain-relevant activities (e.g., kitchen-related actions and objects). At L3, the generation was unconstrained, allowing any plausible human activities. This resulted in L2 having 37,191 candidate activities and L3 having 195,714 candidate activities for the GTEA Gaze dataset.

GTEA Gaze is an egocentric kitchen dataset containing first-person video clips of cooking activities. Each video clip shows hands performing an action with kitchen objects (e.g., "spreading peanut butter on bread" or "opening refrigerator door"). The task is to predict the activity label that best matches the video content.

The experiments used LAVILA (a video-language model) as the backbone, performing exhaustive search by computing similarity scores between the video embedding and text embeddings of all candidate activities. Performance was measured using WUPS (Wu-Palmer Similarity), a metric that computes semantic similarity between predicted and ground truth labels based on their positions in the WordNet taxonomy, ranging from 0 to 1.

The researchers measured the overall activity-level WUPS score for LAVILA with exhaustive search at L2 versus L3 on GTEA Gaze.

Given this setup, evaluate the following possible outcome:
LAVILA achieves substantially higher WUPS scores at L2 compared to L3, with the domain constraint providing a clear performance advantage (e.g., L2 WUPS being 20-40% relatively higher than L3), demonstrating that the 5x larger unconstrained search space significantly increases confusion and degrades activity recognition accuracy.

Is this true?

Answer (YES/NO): NO